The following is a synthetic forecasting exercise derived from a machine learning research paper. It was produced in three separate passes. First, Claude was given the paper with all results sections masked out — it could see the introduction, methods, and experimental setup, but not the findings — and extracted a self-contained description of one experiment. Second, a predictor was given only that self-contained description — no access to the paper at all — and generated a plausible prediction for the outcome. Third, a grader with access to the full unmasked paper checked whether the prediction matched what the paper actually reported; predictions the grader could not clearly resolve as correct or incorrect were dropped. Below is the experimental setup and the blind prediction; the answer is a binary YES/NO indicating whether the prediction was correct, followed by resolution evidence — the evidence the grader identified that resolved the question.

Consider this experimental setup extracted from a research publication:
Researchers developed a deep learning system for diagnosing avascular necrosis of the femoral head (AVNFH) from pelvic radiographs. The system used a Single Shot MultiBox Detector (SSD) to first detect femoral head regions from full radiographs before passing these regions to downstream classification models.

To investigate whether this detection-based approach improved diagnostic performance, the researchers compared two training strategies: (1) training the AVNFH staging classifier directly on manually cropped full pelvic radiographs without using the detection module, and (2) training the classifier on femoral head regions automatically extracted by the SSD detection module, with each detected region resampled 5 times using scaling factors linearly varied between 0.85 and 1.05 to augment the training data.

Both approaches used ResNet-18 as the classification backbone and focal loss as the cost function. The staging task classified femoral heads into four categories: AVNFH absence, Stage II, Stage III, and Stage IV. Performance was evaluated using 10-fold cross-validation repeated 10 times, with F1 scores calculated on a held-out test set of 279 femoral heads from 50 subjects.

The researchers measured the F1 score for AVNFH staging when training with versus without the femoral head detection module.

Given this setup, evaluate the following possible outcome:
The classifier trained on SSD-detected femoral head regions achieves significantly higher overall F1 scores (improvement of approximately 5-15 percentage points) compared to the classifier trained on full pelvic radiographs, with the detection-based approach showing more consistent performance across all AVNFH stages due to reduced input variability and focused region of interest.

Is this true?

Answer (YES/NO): NO